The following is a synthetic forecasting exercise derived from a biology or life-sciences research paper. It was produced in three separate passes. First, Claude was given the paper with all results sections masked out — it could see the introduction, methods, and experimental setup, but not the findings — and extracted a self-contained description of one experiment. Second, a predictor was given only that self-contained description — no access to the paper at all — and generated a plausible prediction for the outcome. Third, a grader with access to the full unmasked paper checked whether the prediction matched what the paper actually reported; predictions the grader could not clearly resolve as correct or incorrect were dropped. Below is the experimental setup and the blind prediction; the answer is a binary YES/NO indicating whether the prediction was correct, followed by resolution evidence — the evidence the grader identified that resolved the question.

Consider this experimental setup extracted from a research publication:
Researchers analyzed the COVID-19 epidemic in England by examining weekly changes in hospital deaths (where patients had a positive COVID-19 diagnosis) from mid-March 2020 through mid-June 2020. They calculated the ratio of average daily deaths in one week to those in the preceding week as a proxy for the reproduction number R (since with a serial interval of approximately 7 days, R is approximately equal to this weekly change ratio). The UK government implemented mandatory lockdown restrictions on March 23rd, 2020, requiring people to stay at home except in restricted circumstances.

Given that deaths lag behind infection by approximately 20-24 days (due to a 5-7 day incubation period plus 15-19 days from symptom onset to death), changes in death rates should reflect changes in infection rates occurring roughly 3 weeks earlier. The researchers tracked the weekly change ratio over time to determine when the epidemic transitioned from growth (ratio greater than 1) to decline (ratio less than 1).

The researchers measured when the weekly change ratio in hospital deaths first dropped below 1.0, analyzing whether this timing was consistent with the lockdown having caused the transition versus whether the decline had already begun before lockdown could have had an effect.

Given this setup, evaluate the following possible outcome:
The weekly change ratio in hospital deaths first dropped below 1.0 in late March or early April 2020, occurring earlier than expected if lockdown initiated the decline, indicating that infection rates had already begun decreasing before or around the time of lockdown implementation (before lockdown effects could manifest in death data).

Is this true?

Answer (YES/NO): NO